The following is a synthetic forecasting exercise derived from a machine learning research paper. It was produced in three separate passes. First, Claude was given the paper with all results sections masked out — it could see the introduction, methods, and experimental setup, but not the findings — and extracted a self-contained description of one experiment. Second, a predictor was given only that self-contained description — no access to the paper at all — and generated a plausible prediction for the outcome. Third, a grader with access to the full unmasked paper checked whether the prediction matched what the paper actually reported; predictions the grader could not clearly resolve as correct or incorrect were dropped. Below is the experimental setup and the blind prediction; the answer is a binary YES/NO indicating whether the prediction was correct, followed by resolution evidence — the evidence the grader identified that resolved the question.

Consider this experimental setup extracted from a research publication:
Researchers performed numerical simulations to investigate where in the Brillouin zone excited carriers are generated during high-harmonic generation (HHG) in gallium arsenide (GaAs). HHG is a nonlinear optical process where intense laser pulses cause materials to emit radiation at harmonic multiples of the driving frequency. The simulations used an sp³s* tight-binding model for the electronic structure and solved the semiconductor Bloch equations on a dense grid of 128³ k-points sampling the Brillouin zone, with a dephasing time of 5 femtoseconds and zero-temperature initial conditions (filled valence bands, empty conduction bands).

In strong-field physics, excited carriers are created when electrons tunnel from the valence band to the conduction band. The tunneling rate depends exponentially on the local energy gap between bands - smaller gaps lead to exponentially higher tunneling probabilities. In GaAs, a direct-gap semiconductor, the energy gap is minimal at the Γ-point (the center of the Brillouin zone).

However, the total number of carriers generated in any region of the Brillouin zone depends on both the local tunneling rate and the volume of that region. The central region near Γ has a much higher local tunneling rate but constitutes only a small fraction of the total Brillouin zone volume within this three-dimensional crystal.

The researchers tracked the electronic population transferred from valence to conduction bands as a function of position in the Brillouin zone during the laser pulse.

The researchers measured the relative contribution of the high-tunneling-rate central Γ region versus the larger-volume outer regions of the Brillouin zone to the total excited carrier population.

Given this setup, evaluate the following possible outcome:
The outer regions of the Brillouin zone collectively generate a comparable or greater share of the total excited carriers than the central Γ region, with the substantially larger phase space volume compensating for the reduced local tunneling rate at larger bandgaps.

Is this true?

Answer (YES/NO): YES